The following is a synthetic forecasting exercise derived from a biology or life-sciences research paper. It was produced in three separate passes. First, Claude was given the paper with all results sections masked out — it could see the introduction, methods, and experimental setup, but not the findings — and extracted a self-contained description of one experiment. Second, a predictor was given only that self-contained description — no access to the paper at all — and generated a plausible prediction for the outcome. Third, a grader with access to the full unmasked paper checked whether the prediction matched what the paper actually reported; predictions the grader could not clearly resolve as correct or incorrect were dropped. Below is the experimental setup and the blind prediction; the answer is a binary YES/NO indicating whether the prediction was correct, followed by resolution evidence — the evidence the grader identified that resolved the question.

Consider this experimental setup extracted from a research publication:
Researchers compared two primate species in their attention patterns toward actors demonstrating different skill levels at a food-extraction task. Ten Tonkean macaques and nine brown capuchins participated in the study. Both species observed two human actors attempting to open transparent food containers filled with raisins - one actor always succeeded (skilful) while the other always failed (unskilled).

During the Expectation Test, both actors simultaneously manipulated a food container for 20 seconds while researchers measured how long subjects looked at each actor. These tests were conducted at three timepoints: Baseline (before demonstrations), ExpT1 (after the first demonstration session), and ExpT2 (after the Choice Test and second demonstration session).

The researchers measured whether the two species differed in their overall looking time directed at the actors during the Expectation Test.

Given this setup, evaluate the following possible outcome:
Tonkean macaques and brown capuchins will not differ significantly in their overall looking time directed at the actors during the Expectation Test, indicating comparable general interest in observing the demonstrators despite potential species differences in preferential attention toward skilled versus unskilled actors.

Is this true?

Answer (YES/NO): NO